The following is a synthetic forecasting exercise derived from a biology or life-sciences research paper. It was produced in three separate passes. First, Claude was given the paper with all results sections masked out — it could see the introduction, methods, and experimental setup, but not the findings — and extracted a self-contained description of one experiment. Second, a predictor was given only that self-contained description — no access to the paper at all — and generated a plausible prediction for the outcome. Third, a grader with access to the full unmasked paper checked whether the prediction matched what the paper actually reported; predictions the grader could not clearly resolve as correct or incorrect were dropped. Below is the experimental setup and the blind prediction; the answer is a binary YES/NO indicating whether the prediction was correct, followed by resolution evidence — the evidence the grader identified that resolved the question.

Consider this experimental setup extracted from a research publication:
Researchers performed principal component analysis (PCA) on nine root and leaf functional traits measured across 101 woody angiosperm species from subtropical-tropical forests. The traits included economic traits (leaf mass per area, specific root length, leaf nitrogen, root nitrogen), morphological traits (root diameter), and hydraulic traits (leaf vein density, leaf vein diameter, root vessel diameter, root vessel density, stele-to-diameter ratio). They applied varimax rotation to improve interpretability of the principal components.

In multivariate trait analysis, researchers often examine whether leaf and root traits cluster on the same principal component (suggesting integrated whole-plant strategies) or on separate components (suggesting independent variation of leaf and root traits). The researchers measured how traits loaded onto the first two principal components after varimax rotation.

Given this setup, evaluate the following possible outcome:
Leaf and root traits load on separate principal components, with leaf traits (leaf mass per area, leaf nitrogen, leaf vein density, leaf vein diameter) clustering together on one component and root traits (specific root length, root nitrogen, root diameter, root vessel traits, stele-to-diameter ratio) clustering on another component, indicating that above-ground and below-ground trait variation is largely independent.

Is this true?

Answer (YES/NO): NO